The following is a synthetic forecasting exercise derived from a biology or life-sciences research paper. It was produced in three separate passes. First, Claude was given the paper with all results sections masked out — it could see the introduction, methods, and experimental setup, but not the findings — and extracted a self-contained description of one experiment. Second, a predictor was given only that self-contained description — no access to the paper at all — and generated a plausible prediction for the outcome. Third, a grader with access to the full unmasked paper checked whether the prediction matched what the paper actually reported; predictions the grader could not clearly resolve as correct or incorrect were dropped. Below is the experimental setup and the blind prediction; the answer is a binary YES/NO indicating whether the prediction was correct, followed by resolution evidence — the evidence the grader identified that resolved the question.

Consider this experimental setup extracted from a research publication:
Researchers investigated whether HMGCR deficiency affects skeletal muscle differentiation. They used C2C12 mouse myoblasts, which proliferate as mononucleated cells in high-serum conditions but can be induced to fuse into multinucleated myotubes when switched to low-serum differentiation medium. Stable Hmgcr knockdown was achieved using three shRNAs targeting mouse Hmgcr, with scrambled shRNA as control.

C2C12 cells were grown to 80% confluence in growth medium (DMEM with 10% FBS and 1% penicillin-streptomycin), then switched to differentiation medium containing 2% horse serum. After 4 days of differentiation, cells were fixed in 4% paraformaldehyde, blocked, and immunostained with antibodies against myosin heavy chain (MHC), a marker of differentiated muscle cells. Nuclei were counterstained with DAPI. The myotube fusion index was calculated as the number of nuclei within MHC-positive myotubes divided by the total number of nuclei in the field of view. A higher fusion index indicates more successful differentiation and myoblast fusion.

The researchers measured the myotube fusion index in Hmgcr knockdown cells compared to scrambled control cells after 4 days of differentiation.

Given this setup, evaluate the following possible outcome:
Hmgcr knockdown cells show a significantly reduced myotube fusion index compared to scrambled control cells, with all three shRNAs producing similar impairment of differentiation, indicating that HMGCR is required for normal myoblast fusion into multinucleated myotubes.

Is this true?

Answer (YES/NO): NO